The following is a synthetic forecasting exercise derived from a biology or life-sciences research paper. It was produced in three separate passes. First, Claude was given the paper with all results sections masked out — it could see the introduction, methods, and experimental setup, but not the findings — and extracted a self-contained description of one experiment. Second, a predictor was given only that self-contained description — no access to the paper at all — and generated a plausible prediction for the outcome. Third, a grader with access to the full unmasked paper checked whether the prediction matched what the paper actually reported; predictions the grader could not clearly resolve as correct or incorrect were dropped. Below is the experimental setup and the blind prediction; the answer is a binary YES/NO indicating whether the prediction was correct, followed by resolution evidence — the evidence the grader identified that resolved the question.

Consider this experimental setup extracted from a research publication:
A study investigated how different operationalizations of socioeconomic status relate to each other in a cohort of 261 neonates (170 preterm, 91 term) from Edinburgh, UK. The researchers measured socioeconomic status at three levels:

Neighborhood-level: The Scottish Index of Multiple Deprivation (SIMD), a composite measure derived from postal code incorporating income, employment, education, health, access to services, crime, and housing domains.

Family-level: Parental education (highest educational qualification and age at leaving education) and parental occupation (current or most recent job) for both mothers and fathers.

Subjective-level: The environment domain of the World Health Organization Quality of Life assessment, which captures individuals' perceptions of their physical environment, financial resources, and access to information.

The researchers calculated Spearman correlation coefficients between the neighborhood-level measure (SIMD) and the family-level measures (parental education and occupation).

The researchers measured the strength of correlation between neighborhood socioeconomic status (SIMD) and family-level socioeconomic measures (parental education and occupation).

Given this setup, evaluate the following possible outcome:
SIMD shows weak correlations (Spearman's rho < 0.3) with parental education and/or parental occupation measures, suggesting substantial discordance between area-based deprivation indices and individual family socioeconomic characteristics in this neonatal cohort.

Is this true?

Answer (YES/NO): NO